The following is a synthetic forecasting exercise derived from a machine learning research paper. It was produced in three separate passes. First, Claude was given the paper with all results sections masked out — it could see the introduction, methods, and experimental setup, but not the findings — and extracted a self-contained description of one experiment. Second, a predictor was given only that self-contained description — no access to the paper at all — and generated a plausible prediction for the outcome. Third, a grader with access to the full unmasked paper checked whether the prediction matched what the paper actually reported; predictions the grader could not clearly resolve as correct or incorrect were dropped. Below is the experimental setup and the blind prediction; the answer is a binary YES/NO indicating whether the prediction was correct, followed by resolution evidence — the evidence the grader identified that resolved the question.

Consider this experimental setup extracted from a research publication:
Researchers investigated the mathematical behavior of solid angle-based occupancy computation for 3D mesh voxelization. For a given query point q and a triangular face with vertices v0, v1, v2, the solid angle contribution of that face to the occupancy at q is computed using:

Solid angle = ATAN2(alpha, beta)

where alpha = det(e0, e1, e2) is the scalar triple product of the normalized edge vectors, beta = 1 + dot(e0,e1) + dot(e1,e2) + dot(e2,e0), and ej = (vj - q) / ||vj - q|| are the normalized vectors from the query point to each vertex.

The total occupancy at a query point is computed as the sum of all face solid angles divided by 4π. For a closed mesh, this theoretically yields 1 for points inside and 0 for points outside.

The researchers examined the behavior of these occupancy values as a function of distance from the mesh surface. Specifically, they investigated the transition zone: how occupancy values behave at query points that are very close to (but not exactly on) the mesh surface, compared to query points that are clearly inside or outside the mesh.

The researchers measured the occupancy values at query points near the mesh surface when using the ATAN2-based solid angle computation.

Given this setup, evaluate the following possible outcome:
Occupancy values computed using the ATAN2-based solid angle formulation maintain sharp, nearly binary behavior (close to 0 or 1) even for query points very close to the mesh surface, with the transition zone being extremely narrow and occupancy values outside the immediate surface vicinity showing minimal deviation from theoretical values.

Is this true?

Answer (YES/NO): YES